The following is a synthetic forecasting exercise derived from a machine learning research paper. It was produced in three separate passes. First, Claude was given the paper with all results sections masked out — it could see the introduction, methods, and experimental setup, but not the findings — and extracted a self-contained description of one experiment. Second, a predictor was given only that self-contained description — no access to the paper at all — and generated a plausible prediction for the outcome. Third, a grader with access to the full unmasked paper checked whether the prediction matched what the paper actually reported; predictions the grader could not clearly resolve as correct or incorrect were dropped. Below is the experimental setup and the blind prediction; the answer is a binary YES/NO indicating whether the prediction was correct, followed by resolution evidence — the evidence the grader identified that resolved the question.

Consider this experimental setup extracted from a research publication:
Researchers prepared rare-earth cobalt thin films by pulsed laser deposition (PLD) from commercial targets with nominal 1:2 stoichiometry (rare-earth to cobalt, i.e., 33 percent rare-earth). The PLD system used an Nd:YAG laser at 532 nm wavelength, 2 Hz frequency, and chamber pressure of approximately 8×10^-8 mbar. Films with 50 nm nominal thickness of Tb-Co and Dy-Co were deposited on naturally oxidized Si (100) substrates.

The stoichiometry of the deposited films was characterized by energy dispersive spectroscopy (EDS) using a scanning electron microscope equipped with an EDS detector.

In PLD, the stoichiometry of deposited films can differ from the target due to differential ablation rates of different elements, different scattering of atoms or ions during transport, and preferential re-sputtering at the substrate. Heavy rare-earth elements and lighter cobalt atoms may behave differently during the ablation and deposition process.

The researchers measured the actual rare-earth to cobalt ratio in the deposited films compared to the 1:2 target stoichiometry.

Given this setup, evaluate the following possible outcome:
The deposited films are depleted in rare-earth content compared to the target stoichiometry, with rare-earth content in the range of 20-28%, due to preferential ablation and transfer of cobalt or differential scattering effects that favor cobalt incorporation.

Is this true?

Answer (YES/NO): NO